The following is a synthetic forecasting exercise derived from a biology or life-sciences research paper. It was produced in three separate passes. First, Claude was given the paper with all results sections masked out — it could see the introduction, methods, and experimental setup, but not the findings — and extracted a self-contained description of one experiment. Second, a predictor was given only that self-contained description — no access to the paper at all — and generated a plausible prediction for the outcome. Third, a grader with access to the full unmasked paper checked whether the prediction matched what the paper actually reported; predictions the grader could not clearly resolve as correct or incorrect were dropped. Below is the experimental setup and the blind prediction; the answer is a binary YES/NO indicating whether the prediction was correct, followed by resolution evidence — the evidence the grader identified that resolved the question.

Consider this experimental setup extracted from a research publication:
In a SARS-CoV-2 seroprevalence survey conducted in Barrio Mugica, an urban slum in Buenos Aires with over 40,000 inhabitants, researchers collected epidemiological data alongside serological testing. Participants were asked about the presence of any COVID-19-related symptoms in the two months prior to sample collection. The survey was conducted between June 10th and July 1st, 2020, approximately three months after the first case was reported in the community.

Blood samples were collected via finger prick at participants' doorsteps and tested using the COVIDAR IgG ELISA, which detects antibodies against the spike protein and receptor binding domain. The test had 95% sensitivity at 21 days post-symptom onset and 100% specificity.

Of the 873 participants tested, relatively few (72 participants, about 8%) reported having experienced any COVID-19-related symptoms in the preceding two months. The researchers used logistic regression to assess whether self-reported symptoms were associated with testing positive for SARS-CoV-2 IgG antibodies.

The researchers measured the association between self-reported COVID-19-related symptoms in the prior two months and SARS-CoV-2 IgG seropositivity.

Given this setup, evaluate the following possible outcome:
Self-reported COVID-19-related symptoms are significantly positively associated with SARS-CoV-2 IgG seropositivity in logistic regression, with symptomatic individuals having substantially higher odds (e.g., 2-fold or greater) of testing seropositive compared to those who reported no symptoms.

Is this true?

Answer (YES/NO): NO